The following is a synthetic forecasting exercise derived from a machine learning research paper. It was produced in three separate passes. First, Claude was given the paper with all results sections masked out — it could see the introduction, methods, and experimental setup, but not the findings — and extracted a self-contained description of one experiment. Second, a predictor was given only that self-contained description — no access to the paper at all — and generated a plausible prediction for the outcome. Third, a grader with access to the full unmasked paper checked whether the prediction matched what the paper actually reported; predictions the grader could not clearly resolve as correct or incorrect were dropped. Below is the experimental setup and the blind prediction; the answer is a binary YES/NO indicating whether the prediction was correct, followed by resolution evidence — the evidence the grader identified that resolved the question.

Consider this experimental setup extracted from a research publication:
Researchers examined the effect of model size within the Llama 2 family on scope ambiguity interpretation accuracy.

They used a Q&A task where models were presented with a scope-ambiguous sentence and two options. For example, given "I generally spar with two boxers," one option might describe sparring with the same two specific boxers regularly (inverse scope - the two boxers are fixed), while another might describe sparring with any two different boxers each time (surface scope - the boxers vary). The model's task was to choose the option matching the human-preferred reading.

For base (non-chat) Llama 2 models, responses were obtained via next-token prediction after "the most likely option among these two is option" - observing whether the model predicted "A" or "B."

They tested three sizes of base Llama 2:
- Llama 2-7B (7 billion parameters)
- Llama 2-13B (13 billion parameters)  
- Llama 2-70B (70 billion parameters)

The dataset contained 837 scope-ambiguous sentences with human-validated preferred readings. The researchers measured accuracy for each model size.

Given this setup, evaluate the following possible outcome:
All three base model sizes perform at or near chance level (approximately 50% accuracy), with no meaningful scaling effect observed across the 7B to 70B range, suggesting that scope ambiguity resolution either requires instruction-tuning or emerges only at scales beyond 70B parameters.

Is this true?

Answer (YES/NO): NO